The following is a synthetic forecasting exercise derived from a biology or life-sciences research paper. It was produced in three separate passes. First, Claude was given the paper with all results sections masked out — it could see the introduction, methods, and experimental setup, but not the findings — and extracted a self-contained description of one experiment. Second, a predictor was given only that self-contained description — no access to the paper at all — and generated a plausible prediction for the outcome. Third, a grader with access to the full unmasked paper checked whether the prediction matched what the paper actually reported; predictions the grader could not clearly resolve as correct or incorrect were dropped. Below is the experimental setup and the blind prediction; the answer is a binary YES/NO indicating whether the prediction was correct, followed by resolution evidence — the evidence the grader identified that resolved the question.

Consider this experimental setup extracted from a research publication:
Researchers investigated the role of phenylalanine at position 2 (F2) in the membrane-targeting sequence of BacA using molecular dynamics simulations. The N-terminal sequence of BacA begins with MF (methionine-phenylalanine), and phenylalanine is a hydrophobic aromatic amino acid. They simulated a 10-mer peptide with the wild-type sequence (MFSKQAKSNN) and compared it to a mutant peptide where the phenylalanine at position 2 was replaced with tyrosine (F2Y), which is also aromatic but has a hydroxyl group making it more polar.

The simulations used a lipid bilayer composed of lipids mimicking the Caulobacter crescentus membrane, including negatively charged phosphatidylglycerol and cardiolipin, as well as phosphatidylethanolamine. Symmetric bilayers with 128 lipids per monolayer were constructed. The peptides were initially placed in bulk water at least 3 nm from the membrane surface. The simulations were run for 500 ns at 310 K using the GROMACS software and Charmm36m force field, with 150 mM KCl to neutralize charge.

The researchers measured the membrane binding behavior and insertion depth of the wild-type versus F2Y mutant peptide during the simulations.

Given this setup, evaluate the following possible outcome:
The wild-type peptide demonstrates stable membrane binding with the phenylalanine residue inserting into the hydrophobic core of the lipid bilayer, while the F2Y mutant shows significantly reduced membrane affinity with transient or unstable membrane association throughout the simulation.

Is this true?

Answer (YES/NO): NO